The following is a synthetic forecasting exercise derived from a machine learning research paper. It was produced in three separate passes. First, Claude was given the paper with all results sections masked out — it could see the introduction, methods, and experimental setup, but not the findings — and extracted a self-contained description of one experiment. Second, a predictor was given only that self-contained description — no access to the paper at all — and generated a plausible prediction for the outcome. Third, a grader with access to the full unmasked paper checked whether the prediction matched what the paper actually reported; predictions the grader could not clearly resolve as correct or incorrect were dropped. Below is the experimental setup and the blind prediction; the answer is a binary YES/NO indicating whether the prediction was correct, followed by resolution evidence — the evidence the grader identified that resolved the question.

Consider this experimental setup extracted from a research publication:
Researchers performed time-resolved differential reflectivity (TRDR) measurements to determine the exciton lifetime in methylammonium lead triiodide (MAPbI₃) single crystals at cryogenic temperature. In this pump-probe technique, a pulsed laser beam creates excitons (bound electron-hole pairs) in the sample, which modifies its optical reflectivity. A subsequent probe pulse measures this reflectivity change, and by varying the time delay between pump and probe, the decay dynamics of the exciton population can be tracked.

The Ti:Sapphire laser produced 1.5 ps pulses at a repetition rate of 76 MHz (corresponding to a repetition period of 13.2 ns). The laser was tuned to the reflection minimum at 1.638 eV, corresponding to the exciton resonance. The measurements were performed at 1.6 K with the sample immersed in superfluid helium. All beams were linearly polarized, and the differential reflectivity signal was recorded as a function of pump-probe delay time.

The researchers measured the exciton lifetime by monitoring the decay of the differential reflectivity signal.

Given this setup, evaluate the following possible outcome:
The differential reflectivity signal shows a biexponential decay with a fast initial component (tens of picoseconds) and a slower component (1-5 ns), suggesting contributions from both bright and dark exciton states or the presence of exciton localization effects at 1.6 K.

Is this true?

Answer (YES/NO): NO